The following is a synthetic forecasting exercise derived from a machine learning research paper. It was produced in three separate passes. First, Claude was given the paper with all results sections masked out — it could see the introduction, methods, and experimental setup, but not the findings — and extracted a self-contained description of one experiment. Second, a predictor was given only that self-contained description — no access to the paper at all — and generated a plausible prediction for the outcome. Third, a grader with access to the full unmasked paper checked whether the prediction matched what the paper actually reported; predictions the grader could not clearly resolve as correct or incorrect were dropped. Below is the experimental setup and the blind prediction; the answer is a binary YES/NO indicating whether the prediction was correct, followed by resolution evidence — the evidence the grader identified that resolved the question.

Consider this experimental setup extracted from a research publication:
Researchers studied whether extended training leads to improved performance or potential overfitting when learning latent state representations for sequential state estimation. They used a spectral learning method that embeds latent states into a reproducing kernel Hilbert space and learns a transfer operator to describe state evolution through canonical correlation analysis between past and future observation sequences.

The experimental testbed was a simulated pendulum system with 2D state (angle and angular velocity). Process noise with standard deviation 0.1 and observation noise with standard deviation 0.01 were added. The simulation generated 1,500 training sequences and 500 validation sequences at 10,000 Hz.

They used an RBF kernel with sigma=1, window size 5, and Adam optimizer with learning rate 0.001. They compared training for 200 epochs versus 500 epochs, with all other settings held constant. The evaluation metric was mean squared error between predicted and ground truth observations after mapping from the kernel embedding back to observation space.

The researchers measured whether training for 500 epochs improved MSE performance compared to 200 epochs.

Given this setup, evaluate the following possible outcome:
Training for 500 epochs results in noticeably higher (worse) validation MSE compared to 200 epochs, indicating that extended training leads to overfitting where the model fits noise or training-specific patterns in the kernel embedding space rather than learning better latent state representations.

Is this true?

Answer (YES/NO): NO